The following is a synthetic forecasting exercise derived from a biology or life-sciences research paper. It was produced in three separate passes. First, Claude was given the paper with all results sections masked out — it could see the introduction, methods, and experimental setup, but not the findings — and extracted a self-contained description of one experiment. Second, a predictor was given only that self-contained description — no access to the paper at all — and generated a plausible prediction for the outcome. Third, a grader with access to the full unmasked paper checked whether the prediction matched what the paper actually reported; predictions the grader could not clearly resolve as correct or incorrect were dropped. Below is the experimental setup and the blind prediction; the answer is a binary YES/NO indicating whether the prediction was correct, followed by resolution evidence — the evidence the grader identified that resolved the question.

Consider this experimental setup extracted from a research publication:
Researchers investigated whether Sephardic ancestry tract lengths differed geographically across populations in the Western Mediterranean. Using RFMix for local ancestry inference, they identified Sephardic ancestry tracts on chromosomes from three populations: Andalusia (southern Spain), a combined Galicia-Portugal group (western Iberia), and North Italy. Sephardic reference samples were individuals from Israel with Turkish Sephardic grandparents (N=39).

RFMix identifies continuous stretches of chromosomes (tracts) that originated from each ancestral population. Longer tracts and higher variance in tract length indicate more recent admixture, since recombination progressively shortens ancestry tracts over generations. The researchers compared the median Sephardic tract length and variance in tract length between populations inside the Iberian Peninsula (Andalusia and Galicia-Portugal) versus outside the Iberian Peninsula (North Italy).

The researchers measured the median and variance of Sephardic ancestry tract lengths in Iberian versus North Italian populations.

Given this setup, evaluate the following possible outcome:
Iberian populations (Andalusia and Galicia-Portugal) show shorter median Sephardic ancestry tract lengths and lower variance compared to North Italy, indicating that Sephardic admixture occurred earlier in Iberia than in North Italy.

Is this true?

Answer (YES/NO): YES